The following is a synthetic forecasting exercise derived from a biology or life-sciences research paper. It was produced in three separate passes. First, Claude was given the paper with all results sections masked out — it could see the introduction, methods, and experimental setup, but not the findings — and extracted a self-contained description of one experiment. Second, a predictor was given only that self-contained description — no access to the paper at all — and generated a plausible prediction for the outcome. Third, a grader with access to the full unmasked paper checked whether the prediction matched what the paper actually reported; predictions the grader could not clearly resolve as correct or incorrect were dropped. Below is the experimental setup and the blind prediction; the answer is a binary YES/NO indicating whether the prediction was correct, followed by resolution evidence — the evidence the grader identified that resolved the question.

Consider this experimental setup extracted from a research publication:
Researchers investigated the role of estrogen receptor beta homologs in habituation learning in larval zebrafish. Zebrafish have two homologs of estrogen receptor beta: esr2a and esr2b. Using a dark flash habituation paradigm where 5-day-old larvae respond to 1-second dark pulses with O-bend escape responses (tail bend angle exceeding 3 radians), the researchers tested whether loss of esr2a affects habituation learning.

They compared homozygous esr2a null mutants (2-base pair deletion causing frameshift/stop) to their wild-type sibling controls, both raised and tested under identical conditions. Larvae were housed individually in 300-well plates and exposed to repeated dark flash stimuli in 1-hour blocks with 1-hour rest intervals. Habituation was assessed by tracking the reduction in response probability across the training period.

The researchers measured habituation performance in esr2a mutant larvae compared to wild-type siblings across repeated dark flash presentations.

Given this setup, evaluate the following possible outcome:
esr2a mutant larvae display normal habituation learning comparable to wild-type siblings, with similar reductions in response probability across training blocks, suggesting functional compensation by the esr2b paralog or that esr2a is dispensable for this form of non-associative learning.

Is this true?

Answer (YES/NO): NO